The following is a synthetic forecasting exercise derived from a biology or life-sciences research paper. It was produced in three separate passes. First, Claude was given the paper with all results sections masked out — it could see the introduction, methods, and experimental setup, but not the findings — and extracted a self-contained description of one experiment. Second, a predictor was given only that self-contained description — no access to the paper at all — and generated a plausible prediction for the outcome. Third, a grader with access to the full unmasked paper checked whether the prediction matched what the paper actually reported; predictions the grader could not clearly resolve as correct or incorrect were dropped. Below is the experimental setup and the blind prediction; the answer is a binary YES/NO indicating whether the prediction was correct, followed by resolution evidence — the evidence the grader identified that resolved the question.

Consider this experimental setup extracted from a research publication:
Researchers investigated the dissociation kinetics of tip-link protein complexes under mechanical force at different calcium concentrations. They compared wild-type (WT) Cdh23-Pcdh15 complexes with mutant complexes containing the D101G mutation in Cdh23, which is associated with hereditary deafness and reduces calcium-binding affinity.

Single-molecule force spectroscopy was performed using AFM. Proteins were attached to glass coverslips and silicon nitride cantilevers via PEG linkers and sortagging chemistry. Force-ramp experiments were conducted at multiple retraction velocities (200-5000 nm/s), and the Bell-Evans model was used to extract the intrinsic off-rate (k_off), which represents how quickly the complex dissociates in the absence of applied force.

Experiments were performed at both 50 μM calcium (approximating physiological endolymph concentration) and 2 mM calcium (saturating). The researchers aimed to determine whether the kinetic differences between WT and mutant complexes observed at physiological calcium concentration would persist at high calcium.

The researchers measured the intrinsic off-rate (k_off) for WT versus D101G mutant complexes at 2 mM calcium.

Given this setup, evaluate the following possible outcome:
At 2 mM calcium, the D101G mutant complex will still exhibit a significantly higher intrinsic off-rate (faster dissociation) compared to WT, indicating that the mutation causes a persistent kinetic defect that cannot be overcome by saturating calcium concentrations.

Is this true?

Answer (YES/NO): NO